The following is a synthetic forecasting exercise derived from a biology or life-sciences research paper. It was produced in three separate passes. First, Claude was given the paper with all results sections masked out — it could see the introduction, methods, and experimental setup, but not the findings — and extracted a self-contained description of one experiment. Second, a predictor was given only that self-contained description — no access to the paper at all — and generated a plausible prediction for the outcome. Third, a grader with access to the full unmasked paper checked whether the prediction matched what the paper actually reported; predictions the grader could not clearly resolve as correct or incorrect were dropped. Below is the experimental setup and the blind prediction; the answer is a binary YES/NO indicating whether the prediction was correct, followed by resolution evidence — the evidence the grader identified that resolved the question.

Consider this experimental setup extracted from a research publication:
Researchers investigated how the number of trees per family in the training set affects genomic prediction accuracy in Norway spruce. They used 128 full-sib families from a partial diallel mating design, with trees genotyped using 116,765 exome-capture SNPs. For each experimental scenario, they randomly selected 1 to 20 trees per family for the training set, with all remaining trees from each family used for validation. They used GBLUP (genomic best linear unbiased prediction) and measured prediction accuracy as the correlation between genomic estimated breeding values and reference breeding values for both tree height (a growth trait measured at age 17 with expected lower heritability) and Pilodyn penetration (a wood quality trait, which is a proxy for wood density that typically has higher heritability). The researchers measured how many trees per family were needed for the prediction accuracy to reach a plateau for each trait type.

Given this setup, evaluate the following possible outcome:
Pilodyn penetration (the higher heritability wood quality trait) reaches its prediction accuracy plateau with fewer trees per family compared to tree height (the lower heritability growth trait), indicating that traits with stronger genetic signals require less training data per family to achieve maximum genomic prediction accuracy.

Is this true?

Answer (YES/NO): YES